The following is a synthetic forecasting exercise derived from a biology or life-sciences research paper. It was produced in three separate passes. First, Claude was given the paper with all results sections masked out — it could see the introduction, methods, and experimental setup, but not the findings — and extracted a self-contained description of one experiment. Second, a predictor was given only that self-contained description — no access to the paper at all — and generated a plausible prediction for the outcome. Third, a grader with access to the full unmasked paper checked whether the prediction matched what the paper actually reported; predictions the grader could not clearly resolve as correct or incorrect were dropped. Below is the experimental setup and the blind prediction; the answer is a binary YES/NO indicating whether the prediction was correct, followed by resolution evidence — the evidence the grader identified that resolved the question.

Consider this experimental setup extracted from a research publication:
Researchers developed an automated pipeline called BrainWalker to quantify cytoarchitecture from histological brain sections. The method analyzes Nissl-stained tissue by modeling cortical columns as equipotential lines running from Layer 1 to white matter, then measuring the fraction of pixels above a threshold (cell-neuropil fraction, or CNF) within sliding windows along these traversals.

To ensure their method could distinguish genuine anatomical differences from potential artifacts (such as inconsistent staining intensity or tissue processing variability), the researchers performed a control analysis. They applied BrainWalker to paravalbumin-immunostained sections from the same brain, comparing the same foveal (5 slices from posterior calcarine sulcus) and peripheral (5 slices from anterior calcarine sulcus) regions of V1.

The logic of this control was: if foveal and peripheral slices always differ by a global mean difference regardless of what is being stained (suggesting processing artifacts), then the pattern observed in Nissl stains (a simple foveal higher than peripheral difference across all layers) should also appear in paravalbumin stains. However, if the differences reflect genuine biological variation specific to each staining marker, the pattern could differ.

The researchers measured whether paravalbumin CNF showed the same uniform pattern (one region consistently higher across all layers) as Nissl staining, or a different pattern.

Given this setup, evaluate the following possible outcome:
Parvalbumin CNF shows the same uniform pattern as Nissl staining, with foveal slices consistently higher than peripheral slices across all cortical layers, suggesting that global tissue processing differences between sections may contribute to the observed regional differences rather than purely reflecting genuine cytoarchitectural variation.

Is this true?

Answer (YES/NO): NO